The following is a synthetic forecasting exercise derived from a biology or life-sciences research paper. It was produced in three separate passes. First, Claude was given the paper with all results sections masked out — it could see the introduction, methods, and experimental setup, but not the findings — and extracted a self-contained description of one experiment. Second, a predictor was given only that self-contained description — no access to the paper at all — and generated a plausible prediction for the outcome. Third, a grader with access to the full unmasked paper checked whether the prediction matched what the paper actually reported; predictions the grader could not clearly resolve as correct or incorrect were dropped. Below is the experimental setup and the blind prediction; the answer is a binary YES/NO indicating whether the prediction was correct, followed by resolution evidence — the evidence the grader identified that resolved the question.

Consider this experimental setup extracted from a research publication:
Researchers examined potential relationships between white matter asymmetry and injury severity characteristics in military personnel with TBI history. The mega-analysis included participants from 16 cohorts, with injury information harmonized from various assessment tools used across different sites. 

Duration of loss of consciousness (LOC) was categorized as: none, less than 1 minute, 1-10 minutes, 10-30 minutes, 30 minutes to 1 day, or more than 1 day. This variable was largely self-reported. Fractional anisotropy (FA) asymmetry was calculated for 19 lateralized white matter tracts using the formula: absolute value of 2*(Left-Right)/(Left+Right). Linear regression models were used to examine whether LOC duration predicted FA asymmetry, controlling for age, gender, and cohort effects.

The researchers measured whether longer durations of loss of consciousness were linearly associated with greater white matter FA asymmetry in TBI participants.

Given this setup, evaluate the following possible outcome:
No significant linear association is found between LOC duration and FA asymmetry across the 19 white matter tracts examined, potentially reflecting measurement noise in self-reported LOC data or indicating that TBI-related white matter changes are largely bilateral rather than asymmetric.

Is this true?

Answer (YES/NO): YES